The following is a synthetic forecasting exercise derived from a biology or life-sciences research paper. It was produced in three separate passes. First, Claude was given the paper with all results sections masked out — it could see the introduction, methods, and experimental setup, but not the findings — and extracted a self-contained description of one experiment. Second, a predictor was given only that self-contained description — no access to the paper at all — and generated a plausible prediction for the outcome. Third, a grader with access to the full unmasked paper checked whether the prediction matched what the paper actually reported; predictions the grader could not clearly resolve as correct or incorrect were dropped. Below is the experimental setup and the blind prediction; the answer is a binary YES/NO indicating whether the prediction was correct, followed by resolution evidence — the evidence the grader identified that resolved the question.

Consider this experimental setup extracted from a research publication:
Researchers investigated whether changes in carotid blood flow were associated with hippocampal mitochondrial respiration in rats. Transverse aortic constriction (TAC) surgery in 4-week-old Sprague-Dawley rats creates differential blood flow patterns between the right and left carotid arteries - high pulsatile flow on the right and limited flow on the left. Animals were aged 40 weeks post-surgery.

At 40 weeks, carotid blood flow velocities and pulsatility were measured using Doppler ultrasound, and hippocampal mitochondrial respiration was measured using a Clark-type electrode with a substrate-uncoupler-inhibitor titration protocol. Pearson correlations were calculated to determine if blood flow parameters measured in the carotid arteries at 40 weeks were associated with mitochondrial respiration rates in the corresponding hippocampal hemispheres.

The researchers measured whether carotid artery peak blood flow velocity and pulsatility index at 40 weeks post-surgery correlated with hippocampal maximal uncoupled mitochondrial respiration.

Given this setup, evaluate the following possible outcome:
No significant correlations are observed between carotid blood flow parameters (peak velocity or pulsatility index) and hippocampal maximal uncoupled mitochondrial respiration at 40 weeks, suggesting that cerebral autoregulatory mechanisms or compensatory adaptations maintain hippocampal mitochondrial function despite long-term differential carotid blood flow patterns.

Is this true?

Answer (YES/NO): NO